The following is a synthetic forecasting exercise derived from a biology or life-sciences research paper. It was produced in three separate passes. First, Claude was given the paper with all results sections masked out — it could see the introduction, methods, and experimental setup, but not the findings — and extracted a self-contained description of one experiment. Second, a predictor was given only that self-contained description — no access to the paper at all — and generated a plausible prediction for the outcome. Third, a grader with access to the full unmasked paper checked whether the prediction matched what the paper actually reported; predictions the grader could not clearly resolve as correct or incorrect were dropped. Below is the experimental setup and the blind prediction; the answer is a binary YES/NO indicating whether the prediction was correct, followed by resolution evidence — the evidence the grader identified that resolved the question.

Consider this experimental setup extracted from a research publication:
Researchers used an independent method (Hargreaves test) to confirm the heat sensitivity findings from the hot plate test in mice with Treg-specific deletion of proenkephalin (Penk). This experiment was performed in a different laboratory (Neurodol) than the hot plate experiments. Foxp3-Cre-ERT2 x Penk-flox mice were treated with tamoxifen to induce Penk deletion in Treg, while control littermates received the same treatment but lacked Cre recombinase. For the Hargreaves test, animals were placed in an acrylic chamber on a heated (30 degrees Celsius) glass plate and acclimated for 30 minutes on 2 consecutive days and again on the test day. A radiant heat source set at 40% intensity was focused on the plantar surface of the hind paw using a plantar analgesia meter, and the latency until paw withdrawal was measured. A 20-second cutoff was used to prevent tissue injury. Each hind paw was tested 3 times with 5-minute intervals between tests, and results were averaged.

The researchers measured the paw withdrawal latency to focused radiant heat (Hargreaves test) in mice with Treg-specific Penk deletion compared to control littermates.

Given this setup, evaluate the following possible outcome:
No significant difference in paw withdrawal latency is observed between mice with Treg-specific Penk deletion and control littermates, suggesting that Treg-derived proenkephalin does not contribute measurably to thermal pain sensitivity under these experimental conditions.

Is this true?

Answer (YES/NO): NO